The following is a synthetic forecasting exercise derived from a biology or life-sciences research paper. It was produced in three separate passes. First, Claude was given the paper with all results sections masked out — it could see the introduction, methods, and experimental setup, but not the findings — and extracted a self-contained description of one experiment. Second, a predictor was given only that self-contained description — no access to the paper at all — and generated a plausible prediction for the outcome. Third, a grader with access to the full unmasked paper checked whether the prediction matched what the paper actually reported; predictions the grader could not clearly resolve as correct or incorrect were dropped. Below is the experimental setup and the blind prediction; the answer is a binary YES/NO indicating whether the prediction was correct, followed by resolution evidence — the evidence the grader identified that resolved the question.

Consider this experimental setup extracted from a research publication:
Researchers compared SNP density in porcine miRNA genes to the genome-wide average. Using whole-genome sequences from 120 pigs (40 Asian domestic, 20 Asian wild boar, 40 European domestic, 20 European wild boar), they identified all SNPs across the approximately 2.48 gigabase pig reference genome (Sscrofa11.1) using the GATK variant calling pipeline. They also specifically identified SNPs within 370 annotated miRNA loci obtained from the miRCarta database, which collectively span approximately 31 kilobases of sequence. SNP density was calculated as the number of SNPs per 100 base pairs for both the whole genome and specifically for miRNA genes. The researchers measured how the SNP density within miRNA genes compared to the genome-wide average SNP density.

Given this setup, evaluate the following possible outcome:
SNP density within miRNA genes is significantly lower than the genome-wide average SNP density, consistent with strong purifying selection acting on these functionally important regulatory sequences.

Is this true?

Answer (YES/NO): YES